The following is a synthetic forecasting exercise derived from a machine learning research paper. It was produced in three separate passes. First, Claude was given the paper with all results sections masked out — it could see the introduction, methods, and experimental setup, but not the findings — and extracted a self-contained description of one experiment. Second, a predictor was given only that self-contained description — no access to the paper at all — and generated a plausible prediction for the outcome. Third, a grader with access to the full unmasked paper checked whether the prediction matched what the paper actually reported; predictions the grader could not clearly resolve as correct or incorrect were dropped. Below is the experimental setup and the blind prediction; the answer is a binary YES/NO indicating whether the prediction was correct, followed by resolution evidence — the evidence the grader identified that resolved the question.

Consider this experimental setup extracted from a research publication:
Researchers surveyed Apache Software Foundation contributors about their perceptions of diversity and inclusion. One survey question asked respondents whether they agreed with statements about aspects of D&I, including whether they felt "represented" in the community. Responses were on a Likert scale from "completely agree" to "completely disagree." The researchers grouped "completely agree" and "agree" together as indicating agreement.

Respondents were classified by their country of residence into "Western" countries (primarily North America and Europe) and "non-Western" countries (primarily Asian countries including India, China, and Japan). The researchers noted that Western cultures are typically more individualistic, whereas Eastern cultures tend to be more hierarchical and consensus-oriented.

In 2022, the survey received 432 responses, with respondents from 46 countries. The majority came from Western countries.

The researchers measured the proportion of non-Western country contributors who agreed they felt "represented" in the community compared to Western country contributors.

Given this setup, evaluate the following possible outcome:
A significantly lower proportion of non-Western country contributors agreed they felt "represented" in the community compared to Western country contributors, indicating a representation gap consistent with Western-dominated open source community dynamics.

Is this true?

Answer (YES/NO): NO